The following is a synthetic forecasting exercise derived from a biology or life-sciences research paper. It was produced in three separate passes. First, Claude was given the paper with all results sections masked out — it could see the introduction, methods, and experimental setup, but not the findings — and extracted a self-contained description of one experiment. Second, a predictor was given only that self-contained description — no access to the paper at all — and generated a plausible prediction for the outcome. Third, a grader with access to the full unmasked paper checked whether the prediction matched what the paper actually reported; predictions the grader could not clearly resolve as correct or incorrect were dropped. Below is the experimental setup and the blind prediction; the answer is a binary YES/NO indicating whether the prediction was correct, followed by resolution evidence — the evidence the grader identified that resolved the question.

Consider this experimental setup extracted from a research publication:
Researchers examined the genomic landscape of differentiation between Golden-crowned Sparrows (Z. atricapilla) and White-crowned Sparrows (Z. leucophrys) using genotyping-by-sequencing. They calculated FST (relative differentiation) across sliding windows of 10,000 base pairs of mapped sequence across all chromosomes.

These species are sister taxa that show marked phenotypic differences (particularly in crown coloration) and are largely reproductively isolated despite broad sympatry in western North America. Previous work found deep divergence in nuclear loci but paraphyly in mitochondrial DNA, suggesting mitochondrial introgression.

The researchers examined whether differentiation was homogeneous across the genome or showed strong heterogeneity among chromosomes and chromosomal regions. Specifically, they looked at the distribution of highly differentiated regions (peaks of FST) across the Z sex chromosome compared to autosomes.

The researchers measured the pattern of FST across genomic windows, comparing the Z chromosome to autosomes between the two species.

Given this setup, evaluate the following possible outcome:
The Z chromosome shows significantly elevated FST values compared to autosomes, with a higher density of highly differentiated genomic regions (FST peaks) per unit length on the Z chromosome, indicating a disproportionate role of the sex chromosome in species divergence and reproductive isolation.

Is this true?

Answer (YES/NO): YES